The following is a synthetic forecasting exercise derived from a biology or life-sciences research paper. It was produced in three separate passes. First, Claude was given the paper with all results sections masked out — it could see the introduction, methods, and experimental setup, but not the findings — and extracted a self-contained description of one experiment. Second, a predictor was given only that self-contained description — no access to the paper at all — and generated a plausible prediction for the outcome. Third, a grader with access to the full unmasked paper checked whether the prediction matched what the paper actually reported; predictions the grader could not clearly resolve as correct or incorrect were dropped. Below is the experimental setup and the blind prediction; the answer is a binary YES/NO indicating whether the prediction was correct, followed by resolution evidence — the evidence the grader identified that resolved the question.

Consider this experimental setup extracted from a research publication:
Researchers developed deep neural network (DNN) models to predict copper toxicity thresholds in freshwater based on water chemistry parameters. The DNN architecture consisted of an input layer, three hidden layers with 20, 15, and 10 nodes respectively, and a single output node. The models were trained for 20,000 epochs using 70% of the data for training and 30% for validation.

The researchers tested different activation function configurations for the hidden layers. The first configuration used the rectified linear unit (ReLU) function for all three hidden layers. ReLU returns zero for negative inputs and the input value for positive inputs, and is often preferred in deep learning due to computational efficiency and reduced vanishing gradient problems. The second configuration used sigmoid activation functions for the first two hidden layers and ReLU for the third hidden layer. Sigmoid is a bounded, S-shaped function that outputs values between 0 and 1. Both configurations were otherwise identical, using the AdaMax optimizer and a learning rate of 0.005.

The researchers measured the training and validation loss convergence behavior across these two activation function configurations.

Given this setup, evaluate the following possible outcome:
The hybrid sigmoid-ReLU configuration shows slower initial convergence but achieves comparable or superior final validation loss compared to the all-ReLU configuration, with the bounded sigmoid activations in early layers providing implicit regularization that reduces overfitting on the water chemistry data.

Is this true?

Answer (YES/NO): NO